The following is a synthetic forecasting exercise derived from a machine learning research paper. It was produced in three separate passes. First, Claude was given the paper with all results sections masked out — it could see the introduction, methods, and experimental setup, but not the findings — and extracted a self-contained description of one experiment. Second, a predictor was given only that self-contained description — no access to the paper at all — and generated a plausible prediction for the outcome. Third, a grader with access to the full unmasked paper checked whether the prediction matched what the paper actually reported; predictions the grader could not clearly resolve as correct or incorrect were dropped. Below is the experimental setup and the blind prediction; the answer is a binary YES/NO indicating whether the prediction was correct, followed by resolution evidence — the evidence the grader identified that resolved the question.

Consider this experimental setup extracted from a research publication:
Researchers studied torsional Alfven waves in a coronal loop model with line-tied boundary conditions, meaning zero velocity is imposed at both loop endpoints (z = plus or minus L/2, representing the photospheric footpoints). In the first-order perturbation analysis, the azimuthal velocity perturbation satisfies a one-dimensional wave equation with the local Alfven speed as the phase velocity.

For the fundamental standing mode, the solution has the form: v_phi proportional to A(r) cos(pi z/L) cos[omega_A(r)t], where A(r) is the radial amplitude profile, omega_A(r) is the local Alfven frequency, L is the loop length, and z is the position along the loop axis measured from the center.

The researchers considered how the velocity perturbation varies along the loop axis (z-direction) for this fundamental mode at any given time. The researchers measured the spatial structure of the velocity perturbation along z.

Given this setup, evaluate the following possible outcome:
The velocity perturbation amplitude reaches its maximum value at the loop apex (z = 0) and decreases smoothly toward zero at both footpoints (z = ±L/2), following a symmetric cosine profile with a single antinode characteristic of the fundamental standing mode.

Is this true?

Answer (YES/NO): YES